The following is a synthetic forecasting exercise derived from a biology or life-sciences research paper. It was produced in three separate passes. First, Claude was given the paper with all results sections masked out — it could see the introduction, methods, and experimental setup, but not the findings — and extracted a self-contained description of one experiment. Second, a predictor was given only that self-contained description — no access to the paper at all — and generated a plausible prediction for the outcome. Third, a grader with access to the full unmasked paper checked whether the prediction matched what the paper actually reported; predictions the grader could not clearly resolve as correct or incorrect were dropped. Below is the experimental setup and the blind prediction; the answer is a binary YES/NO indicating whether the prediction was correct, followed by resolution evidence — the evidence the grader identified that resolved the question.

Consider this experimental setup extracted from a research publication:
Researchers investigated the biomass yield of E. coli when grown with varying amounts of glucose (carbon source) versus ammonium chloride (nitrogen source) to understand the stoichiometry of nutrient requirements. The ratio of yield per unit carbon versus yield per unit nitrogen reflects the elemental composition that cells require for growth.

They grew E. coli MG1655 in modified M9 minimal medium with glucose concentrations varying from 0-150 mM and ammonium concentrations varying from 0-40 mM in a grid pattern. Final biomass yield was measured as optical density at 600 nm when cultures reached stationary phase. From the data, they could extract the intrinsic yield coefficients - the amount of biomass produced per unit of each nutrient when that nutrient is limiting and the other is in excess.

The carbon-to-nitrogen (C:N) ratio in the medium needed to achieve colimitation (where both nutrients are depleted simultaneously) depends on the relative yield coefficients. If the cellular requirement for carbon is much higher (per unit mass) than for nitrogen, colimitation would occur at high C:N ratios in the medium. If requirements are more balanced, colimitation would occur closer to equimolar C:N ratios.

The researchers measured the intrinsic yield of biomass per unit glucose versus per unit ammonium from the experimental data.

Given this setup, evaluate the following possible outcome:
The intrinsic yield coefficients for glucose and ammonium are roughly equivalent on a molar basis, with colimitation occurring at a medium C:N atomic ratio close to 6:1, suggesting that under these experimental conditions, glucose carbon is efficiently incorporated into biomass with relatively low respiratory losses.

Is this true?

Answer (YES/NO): NO